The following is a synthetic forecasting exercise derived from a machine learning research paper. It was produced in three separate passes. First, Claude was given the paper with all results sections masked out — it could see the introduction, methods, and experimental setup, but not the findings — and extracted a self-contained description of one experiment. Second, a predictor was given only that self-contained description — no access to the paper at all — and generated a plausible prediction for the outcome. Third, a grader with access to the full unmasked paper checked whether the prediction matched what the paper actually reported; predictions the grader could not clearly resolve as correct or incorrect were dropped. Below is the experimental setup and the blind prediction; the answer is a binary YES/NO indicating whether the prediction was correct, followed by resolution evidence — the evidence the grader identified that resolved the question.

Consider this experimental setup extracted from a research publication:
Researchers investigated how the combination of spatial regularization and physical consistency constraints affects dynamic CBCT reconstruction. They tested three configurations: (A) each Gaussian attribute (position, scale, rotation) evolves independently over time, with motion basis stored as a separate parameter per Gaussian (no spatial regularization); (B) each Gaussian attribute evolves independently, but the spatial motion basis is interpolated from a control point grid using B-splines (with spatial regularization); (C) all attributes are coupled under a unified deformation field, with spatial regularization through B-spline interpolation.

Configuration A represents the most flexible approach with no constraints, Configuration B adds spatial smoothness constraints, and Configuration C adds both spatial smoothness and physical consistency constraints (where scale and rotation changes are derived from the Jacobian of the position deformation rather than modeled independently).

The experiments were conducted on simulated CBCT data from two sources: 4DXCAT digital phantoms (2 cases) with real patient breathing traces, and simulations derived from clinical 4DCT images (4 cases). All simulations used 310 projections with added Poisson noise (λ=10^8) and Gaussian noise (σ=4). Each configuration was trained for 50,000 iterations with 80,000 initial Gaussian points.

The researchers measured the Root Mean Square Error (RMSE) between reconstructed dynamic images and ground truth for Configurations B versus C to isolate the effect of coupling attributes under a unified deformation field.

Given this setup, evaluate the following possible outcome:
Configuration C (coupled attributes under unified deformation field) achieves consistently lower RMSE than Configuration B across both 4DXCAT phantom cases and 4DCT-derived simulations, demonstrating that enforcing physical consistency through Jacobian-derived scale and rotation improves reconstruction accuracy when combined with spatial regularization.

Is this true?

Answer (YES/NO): NO